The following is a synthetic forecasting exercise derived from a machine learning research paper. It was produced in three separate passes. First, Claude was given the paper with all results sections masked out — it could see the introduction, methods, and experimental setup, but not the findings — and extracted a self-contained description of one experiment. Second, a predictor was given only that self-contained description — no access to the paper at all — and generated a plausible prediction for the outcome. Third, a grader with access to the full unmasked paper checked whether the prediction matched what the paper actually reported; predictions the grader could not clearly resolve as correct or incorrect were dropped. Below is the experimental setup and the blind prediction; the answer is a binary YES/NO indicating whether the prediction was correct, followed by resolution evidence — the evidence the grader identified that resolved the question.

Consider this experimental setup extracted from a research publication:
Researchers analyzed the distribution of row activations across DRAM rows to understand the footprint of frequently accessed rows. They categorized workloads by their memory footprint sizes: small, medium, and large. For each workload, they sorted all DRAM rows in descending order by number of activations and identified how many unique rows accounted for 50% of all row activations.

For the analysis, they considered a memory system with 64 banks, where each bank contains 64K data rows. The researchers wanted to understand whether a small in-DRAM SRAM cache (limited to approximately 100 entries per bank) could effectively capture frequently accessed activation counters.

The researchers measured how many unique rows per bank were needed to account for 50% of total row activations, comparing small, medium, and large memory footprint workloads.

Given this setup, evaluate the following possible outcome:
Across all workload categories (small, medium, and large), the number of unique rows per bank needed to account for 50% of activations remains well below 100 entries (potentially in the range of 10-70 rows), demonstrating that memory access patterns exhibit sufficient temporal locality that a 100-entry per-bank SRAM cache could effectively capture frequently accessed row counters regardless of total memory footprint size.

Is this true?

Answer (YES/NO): NO